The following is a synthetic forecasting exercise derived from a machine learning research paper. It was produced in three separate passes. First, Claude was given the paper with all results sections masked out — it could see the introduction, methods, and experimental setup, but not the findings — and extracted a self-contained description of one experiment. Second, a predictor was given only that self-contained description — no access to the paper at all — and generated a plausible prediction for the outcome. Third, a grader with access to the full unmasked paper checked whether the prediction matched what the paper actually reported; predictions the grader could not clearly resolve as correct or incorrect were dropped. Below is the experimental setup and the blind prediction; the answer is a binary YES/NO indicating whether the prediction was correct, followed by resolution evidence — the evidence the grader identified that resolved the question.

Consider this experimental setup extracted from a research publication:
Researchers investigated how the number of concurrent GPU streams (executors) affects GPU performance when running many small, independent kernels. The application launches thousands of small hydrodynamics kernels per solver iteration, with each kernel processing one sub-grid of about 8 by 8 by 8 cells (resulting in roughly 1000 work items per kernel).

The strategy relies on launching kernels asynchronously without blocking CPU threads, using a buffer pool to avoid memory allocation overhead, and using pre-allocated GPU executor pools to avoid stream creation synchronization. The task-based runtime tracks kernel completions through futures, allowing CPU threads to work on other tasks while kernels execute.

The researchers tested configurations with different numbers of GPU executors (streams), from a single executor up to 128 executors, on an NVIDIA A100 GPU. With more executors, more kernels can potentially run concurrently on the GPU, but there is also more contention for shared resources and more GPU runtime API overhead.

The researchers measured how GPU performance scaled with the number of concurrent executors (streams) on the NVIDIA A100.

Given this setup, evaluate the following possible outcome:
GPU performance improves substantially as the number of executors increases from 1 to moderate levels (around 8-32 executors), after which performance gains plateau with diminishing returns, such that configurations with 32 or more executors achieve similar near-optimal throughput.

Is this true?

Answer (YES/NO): NO